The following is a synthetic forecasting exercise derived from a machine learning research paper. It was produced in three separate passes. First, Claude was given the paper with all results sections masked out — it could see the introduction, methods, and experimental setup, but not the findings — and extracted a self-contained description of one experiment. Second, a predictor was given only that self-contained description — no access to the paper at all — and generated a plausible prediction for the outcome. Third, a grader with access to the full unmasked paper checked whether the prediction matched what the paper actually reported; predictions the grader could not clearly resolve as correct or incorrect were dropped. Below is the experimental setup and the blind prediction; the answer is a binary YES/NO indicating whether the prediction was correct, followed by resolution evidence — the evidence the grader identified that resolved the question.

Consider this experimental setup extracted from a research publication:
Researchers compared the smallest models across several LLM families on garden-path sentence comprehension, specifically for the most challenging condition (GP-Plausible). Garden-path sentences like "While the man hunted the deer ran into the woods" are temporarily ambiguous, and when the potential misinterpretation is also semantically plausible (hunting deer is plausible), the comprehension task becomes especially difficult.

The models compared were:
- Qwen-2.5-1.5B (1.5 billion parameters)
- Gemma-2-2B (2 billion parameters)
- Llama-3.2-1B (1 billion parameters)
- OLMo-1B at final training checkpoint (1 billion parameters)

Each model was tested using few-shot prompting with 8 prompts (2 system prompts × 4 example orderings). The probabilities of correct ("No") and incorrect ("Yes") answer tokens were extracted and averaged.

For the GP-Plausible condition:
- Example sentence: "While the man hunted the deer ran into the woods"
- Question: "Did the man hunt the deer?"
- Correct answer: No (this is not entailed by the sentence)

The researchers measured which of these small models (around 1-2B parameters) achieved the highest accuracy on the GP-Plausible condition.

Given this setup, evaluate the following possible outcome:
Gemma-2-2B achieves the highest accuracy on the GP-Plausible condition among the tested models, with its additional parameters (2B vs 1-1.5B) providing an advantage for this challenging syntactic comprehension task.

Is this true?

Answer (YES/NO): NO